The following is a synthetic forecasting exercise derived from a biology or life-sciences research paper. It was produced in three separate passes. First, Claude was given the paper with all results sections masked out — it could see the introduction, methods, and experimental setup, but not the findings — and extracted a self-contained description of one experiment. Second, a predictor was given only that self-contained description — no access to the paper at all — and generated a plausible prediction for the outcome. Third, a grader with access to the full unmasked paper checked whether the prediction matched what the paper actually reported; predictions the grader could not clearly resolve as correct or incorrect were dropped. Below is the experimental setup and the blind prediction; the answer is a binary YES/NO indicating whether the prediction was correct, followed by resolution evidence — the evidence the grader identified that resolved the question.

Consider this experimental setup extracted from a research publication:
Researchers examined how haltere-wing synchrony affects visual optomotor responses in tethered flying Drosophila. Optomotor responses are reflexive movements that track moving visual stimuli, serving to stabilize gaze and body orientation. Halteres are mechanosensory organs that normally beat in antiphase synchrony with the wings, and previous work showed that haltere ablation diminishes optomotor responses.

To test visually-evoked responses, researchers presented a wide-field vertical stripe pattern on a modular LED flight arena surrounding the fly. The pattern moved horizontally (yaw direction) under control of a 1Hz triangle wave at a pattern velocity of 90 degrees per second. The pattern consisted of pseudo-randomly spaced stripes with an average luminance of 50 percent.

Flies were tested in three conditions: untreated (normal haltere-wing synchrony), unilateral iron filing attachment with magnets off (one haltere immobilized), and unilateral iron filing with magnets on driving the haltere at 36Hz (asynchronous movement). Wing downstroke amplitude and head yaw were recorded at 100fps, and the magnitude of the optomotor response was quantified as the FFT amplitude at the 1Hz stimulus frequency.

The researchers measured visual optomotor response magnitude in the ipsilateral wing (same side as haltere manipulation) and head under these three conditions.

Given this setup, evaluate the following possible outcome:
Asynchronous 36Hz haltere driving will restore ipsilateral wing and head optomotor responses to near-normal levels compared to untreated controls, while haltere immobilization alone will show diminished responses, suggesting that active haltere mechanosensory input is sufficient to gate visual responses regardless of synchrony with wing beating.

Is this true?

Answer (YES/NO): NO